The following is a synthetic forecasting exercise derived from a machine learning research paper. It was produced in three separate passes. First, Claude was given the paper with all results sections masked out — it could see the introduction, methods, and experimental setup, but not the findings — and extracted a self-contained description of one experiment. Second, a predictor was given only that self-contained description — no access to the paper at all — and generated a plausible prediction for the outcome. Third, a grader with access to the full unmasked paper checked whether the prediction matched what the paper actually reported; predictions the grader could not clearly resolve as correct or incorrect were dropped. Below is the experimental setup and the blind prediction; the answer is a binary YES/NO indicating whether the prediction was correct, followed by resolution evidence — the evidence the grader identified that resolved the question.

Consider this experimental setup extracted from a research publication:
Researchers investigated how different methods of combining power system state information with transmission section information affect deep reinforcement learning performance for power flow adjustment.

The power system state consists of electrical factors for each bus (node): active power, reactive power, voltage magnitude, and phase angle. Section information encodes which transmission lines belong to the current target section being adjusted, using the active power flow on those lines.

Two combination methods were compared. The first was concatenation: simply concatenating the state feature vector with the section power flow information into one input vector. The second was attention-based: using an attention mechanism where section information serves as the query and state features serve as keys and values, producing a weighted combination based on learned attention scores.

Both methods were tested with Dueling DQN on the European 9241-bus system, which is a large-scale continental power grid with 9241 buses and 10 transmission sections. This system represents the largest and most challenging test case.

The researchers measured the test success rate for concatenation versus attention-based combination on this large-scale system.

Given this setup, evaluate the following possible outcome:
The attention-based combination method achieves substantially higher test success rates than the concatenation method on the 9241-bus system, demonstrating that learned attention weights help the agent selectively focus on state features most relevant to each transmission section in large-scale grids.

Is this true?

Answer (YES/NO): NO